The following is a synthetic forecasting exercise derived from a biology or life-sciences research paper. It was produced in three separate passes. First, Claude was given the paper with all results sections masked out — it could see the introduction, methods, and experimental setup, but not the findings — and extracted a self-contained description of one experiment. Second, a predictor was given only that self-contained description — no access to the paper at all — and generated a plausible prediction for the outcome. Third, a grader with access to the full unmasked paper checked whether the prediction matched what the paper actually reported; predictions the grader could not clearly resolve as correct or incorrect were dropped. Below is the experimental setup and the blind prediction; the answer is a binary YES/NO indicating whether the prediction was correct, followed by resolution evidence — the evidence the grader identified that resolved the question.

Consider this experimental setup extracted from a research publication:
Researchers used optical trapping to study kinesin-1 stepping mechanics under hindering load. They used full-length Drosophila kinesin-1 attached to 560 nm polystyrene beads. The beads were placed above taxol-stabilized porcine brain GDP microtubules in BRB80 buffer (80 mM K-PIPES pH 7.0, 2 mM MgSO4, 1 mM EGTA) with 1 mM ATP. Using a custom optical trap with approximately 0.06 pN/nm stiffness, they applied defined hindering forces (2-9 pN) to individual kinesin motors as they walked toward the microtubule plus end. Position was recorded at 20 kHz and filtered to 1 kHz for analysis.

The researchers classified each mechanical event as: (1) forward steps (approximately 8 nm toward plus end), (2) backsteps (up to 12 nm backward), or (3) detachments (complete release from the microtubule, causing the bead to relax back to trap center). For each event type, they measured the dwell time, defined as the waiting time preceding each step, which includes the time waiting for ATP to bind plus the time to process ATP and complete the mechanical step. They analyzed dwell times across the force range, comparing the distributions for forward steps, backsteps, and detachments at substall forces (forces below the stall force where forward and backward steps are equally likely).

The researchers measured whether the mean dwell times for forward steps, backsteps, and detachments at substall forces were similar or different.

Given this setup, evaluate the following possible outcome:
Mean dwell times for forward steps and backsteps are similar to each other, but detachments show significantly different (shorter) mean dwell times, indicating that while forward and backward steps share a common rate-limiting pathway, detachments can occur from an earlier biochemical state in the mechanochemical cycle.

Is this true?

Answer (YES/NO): NO